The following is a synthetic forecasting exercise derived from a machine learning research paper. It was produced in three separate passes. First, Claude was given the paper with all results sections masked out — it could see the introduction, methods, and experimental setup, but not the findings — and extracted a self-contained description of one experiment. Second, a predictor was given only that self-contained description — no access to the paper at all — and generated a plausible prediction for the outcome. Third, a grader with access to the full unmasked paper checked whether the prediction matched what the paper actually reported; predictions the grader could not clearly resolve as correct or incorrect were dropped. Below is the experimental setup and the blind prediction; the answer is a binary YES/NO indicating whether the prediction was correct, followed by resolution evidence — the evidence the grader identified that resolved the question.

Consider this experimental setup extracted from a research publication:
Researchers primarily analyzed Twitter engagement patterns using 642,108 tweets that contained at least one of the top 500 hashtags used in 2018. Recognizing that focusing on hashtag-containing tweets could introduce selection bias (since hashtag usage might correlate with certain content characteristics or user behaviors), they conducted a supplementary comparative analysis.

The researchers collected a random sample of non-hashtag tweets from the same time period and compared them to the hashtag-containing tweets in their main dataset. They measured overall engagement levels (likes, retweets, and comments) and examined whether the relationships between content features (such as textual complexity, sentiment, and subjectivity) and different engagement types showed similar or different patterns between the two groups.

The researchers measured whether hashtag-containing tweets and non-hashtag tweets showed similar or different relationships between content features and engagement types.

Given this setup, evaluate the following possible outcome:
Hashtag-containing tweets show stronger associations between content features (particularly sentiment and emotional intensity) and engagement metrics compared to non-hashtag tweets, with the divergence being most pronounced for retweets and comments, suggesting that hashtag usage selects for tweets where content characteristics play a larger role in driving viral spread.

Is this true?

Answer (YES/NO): NO